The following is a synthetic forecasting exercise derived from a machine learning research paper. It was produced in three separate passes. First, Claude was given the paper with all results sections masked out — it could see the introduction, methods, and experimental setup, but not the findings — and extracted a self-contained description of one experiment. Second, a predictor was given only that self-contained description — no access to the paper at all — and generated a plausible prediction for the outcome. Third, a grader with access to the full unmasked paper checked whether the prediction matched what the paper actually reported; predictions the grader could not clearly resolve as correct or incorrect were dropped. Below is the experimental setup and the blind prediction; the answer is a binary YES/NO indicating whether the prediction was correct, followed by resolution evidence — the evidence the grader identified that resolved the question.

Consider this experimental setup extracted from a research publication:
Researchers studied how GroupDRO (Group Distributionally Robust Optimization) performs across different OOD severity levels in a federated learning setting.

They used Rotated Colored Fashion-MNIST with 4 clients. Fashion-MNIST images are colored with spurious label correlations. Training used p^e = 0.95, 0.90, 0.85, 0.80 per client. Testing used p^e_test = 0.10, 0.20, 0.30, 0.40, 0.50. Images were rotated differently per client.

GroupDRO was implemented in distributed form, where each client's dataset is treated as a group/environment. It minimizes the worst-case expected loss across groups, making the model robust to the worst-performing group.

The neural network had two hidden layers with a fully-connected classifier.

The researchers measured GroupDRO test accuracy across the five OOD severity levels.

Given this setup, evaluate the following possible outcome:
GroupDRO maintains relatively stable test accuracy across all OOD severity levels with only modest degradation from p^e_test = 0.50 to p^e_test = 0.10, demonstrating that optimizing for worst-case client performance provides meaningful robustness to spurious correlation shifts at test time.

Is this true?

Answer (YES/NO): NO